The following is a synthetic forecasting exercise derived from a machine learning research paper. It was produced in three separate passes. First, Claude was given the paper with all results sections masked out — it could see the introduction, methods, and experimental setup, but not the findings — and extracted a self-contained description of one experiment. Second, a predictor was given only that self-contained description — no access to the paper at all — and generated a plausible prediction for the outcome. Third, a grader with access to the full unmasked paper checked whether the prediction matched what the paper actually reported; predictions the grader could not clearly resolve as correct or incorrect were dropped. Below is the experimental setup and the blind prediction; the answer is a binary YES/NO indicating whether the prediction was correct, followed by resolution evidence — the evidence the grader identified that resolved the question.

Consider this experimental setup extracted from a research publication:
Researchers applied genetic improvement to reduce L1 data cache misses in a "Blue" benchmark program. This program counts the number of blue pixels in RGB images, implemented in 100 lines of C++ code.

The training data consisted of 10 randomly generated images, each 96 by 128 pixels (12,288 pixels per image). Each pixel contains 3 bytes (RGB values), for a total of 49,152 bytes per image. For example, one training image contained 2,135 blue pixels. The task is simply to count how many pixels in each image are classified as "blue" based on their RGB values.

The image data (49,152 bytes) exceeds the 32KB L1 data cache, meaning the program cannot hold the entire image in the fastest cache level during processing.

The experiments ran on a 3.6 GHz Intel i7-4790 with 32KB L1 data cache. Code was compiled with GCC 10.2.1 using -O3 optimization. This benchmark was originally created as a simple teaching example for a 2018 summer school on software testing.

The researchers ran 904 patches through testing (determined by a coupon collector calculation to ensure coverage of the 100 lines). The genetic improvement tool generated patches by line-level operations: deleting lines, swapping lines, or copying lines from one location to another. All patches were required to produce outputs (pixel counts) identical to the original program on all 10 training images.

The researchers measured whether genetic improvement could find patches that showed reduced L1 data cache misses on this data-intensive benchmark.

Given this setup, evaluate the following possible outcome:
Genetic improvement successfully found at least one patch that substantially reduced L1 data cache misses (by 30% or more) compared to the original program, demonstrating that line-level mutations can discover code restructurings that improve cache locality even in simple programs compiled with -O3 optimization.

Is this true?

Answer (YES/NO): YES